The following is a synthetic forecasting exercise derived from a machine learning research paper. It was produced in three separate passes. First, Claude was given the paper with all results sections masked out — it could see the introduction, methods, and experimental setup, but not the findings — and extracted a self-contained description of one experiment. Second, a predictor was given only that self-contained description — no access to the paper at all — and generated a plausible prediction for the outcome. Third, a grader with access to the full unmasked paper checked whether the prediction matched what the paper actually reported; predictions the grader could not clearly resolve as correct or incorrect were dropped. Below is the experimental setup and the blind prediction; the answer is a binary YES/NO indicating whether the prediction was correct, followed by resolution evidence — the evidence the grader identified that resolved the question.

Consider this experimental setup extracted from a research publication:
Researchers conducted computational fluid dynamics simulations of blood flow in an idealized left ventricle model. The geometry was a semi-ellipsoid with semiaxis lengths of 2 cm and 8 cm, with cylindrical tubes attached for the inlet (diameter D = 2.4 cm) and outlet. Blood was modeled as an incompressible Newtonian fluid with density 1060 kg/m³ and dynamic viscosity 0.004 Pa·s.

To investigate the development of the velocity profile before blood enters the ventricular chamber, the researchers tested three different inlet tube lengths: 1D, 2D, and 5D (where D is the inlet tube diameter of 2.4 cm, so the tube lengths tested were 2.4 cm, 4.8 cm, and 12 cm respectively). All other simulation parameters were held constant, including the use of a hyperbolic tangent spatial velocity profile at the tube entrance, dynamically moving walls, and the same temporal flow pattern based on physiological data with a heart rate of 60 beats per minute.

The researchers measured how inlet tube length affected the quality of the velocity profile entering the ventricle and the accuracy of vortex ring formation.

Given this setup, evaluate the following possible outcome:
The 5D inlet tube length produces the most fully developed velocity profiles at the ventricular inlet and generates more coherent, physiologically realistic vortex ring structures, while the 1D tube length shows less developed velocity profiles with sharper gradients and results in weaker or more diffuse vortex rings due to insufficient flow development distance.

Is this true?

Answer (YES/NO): NO